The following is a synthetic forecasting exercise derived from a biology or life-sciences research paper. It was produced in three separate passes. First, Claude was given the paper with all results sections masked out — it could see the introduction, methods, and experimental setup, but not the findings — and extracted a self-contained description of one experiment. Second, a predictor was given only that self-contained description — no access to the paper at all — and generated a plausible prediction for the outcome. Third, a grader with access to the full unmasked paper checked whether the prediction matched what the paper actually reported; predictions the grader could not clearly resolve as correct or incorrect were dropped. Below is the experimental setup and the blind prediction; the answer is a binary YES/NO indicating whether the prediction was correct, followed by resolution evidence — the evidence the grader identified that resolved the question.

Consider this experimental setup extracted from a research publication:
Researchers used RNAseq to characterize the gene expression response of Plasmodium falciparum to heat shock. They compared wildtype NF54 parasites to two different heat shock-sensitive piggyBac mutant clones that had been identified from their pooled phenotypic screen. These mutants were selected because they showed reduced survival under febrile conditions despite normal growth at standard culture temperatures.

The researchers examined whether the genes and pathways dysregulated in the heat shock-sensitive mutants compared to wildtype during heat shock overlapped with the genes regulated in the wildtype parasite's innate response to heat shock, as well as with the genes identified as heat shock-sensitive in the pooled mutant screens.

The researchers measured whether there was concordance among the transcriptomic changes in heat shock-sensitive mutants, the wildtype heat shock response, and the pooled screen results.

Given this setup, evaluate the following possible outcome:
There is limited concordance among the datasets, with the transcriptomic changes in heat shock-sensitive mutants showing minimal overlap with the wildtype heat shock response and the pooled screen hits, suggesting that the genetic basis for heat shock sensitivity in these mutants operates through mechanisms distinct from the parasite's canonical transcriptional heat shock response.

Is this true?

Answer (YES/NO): NO